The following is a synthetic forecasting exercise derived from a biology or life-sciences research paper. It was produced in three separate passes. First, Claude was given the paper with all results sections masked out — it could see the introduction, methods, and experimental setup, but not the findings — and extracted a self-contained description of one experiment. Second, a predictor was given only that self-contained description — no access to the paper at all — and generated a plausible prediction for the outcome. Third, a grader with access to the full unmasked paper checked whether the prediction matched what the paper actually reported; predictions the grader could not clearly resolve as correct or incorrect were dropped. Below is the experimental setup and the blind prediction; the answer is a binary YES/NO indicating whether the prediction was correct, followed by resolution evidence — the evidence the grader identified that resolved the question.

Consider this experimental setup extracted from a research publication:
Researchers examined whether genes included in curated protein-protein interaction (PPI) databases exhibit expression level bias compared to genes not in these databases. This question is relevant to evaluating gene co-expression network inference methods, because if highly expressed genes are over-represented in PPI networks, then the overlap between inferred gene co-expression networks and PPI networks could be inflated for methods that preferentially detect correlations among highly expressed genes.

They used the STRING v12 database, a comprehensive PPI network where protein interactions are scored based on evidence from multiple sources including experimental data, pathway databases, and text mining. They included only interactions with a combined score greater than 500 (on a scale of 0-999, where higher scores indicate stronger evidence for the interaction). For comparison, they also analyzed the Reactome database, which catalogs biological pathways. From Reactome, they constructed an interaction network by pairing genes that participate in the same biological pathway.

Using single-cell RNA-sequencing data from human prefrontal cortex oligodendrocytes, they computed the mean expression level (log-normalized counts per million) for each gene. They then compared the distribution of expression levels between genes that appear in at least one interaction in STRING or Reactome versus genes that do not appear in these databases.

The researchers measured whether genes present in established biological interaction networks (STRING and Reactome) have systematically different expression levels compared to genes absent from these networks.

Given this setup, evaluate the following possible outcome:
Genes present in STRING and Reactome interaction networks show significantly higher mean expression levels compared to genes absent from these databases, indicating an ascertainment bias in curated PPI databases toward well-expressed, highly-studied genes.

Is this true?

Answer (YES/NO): YES